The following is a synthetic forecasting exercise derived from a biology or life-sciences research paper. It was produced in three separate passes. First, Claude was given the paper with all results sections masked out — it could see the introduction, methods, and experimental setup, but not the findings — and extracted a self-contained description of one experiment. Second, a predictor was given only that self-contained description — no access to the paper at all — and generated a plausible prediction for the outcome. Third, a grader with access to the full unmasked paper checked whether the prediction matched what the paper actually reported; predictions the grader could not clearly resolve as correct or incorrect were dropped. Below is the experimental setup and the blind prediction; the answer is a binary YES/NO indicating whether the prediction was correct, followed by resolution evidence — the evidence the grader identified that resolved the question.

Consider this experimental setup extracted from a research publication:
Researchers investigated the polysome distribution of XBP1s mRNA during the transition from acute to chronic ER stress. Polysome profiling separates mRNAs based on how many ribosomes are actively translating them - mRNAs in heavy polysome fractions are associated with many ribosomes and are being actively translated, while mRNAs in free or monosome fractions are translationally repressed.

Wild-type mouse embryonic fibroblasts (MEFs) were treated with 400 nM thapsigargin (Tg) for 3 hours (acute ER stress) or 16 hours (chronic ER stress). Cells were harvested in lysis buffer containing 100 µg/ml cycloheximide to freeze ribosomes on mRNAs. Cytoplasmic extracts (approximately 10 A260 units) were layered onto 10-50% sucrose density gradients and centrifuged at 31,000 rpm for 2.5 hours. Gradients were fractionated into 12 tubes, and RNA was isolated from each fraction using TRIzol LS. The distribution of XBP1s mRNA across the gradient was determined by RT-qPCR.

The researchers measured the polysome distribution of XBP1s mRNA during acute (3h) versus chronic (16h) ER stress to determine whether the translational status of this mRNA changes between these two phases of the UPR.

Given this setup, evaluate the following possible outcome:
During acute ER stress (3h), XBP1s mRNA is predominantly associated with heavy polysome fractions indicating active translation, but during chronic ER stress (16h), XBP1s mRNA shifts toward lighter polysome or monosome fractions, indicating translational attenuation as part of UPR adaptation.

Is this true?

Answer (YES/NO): NO